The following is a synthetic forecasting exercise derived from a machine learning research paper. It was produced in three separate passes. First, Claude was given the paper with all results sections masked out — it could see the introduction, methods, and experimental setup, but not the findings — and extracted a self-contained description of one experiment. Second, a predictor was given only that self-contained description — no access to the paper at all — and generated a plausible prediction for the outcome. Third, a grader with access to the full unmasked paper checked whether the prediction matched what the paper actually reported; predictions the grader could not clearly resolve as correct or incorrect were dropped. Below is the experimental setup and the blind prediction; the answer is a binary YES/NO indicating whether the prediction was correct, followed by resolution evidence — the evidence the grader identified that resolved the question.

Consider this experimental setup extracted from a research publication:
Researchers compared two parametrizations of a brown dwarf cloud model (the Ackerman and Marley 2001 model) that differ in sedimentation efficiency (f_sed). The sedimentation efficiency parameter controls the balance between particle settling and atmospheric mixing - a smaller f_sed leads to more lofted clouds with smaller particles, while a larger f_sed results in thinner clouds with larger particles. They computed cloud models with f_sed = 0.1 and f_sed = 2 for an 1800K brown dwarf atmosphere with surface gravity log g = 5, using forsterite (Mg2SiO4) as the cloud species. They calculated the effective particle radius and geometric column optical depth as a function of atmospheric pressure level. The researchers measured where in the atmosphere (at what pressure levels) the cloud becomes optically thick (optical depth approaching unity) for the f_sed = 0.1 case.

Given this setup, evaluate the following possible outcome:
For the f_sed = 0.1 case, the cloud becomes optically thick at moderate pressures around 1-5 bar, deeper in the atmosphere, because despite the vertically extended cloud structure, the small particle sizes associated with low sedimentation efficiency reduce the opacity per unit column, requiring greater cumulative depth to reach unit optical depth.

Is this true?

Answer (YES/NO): NO